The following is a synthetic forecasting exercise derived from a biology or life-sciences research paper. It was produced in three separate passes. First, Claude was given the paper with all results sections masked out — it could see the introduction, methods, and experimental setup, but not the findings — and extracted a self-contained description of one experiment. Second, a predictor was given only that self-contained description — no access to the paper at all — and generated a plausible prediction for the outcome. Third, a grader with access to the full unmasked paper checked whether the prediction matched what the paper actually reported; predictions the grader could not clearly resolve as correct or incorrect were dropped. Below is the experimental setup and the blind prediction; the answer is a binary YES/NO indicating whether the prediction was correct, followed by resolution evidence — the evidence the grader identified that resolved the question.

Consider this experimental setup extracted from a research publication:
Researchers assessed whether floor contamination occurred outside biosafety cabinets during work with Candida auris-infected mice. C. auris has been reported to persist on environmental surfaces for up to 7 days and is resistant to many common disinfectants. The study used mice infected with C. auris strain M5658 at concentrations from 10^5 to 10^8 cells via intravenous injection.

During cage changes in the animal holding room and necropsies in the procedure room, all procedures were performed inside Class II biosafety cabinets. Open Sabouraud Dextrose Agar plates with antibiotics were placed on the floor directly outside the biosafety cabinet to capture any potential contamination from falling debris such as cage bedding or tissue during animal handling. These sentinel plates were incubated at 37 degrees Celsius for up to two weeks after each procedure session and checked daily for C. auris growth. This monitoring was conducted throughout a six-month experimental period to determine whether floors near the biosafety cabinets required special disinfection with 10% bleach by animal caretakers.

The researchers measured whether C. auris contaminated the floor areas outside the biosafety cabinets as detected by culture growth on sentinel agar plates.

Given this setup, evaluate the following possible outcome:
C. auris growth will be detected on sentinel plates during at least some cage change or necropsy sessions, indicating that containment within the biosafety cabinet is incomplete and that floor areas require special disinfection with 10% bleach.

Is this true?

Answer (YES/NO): NO